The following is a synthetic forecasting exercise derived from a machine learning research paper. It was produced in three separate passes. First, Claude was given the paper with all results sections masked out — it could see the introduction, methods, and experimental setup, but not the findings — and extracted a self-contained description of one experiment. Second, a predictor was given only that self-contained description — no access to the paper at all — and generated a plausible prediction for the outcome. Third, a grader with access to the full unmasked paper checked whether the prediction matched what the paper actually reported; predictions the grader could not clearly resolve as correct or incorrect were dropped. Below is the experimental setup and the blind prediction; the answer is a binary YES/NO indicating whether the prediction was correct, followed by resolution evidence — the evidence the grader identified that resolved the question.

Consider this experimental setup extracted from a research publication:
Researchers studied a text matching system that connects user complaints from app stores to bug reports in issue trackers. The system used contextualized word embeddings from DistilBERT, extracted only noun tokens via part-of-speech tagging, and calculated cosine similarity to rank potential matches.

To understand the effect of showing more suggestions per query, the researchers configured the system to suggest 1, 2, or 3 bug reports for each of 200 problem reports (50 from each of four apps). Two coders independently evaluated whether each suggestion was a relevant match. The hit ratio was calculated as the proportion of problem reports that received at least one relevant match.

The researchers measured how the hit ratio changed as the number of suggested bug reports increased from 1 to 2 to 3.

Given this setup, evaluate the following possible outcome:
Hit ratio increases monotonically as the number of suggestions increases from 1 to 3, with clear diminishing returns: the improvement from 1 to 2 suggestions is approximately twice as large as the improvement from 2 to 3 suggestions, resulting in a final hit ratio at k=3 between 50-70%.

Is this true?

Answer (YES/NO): NO